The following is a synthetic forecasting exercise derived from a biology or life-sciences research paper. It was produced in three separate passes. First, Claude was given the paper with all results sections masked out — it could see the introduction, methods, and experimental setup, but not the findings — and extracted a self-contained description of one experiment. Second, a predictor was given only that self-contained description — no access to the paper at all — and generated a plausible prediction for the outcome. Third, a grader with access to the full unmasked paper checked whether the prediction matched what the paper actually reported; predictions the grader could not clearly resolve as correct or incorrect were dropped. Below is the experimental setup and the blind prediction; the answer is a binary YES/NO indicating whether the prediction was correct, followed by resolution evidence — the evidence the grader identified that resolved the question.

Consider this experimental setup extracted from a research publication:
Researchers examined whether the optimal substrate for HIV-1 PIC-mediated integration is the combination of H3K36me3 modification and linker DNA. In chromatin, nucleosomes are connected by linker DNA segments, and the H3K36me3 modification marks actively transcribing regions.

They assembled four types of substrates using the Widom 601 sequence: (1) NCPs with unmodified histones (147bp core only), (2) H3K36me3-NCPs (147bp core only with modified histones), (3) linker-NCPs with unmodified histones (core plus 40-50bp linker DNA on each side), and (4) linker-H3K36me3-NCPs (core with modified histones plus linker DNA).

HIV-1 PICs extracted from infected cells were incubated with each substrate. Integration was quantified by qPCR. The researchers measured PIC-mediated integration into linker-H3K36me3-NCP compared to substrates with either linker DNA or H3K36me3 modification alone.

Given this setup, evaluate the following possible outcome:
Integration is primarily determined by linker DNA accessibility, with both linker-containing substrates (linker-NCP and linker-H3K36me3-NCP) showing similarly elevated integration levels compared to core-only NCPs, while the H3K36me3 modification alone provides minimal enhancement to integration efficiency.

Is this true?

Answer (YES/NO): NO